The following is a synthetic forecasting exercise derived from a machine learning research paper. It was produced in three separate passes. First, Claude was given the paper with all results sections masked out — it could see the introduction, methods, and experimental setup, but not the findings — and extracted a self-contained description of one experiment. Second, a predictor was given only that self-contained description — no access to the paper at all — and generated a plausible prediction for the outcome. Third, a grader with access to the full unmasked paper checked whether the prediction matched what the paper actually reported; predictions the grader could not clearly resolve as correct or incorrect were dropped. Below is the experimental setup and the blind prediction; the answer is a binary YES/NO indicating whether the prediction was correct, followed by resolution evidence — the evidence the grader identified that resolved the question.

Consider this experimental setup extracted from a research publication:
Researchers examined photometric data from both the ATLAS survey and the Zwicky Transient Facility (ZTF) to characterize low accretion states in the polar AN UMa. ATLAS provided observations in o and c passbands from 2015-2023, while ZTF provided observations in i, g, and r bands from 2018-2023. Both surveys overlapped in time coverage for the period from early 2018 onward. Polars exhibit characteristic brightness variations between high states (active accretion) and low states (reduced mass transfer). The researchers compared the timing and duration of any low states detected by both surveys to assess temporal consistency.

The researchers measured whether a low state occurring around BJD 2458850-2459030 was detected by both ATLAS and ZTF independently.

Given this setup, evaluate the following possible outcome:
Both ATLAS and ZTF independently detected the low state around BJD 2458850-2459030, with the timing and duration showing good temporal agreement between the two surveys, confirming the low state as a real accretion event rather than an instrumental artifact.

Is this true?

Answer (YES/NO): YES